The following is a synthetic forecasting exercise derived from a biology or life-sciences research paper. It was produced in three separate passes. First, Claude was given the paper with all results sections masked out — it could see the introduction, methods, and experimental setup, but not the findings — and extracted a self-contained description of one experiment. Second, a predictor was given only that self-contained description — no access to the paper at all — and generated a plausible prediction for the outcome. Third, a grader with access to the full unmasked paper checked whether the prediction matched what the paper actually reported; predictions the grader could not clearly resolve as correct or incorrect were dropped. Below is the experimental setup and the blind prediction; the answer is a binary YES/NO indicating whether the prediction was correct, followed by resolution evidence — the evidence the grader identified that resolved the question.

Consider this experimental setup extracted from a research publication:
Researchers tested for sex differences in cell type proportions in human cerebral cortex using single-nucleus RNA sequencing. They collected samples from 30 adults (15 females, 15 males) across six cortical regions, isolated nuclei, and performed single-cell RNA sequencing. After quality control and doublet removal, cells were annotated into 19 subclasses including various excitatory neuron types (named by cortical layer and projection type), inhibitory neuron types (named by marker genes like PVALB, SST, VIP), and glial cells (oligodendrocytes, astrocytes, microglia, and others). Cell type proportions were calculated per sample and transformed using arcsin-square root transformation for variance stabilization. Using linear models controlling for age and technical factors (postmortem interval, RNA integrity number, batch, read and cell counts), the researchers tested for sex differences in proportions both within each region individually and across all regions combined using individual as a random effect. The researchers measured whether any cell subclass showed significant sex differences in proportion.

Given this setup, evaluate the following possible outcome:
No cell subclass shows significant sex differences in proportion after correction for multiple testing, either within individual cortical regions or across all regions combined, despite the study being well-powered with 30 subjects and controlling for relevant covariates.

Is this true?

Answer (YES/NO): YES